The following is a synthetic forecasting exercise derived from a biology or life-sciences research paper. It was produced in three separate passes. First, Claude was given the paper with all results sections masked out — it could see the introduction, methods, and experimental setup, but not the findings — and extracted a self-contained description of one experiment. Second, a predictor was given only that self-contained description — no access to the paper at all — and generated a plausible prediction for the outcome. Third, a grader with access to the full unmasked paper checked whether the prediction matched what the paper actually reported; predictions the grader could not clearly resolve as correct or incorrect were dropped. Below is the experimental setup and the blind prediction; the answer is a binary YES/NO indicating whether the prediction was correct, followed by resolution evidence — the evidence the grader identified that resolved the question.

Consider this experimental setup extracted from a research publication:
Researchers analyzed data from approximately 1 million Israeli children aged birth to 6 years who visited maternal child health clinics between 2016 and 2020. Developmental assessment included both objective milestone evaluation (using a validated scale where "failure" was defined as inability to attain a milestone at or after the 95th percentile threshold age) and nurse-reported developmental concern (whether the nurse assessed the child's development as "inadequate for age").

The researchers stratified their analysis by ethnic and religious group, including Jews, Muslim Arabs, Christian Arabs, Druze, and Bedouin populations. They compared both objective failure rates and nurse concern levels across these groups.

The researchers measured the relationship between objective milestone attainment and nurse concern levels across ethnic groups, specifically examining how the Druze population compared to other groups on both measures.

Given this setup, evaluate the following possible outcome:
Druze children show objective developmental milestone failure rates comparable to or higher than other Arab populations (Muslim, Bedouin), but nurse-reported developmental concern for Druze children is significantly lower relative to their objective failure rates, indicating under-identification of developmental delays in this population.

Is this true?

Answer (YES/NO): NO